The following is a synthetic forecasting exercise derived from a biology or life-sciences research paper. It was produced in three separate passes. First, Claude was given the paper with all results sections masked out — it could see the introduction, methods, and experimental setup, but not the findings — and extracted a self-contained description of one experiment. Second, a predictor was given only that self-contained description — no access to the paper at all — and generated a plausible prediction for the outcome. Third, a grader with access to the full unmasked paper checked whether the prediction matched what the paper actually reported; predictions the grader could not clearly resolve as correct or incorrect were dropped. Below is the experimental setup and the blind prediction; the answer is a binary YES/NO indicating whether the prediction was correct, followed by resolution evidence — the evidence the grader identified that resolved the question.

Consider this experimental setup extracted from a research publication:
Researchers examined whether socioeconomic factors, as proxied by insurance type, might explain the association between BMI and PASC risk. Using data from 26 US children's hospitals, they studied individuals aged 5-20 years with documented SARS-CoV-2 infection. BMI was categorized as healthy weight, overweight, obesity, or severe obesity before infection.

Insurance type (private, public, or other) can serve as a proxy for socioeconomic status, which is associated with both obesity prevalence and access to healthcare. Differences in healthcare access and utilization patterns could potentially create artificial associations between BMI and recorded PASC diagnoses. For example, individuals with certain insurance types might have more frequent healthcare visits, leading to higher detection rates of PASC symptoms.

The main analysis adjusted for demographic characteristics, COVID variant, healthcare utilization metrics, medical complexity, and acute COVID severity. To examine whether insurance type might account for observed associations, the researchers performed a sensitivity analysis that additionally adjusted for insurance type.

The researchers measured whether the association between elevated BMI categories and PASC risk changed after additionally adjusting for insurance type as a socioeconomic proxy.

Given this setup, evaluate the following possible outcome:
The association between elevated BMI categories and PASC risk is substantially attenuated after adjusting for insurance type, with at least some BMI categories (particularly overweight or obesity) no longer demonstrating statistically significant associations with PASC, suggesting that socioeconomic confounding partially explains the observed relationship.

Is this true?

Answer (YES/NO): NO